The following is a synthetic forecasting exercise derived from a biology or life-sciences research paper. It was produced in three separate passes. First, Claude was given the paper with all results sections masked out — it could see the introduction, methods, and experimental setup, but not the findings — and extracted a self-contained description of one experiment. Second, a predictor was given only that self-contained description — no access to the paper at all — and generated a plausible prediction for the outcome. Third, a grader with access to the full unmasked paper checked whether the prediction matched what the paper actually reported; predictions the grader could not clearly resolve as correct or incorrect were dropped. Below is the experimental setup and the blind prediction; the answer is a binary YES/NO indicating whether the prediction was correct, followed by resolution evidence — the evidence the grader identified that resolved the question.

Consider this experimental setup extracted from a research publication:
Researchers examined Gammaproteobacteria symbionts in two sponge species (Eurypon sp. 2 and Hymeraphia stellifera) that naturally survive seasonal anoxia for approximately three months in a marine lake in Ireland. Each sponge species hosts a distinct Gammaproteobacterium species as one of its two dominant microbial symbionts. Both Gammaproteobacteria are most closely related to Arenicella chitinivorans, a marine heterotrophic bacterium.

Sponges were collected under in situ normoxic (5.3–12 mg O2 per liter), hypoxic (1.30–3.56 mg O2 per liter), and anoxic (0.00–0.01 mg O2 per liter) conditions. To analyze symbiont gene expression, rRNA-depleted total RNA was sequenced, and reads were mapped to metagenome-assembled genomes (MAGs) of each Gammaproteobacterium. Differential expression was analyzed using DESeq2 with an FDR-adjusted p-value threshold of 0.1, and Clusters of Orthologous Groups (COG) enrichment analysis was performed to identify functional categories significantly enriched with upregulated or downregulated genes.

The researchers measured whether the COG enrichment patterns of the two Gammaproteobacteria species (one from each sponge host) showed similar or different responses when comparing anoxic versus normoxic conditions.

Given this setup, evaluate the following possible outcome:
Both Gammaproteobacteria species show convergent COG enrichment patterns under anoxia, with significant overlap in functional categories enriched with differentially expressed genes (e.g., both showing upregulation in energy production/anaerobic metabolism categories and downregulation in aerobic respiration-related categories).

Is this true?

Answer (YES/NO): NO